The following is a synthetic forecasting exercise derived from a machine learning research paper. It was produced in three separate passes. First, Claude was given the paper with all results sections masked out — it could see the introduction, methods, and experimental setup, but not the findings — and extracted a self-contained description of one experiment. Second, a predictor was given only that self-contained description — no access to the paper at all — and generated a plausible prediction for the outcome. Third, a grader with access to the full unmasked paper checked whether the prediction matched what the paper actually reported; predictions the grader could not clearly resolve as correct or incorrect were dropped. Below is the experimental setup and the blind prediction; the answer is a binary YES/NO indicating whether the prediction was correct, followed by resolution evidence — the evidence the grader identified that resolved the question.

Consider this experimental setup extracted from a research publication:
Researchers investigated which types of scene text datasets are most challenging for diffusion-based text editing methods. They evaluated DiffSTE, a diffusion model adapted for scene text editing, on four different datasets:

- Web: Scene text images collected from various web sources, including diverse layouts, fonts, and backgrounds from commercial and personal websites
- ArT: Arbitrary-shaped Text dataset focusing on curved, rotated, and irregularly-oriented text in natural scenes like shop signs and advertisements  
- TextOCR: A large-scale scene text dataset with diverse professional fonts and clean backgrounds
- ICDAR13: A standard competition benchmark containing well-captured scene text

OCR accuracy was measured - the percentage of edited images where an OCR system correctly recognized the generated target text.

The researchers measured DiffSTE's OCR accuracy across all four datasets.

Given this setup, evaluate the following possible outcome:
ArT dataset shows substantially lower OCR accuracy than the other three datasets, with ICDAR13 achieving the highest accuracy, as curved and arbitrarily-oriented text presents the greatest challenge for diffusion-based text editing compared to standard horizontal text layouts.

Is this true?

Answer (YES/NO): NO